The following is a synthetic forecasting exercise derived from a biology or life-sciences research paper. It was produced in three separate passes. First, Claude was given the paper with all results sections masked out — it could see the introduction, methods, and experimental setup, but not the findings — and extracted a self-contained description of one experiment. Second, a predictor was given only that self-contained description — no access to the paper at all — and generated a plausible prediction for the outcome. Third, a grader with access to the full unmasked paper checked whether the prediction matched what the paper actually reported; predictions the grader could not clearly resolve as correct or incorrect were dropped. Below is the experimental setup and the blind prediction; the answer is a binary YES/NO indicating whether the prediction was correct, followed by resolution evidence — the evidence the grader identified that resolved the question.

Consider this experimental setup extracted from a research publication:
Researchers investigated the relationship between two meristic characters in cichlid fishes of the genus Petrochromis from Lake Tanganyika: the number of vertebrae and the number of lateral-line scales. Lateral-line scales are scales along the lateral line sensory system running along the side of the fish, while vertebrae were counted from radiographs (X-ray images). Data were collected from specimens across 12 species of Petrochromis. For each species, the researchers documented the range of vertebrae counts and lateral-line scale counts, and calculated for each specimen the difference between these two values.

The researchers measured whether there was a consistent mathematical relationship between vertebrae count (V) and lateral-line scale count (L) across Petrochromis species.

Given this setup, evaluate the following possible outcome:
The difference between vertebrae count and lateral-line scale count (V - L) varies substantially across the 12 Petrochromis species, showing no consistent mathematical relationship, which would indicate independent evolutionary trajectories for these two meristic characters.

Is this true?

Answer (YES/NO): NO